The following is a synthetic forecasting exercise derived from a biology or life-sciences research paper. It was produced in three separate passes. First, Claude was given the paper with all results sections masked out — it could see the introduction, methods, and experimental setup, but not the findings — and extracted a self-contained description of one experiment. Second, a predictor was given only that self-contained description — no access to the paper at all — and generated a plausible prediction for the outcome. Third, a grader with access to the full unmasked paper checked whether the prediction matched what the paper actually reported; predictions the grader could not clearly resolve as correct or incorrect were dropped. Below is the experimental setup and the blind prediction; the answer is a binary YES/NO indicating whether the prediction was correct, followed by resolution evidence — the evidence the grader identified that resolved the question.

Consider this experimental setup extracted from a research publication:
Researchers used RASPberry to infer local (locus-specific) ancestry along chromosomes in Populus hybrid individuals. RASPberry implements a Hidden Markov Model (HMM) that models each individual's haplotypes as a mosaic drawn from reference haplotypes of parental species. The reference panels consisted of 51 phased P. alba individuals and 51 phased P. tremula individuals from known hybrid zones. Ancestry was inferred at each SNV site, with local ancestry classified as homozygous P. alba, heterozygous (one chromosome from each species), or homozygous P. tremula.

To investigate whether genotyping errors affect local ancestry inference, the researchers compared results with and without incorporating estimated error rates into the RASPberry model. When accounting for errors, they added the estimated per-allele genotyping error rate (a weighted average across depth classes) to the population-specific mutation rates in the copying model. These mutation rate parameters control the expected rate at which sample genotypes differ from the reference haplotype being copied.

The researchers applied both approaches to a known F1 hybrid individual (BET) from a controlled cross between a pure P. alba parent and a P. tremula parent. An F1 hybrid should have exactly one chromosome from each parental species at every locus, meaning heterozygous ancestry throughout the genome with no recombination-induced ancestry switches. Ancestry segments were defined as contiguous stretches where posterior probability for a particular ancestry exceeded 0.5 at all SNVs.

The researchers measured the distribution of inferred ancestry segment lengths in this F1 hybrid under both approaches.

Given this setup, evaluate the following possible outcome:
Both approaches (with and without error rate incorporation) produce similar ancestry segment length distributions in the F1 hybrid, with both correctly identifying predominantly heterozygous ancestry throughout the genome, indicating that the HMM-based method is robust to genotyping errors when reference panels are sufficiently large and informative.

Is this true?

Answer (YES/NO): NO